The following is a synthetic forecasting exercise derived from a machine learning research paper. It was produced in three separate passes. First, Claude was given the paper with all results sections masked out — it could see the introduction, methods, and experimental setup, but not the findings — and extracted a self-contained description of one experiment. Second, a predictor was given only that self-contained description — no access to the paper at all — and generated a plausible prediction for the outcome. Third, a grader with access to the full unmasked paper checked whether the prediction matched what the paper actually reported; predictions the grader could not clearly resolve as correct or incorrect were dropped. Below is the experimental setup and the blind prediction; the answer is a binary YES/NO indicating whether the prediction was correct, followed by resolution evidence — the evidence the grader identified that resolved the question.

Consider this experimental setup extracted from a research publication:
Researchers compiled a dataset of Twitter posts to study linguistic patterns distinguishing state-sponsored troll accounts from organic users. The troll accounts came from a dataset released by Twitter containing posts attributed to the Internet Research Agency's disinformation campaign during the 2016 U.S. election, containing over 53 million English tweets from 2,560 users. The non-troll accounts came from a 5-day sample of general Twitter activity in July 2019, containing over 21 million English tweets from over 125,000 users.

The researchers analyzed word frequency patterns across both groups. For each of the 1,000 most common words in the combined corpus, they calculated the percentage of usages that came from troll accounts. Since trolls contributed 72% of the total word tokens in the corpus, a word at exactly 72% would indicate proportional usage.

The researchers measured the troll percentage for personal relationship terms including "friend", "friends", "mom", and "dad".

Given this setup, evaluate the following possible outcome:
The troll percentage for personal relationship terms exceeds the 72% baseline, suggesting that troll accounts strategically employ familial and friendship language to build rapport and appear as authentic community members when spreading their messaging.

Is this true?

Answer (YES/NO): NO